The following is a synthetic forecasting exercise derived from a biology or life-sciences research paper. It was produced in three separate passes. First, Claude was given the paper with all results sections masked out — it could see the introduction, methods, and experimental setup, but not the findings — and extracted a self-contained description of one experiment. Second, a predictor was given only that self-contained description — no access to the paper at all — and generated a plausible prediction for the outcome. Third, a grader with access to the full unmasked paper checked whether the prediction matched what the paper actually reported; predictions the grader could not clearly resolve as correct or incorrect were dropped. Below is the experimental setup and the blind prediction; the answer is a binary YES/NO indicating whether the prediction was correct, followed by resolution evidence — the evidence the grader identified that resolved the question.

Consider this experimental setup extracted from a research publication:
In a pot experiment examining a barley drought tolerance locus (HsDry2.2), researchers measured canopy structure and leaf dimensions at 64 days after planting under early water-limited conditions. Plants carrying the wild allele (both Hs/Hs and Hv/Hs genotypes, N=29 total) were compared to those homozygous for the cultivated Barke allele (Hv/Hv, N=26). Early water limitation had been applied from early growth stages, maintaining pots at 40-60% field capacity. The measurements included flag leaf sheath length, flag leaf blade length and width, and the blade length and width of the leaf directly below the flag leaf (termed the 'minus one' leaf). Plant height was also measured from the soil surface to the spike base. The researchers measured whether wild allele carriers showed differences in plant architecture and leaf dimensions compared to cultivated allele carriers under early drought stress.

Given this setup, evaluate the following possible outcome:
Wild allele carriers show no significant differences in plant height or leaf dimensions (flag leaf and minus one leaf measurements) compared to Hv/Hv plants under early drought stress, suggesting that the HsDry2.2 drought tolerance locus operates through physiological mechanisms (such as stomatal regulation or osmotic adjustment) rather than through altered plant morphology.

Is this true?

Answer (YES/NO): NO